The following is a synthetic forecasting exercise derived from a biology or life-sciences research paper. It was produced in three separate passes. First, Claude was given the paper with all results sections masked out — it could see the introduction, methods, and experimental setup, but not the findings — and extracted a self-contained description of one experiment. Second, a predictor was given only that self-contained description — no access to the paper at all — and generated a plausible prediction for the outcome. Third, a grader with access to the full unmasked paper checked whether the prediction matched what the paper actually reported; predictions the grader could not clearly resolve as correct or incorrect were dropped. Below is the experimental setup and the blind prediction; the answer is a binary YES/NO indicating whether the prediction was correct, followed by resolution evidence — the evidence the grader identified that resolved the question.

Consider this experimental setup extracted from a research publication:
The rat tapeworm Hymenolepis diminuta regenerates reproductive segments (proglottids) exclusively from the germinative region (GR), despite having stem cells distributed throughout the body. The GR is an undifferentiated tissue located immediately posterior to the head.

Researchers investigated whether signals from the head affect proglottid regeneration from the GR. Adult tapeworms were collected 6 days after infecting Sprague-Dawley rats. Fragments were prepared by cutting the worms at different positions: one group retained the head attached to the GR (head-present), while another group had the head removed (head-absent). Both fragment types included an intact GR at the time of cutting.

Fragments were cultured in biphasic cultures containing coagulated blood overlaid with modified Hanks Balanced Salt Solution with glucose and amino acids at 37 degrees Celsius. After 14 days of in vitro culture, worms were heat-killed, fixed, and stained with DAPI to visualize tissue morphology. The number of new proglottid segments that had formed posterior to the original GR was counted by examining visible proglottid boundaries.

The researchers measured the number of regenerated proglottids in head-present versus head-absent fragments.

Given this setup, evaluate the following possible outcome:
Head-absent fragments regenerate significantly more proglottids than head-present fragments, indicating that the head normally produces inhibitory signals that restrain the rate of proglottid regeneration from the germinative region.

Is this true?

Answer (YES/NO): YES